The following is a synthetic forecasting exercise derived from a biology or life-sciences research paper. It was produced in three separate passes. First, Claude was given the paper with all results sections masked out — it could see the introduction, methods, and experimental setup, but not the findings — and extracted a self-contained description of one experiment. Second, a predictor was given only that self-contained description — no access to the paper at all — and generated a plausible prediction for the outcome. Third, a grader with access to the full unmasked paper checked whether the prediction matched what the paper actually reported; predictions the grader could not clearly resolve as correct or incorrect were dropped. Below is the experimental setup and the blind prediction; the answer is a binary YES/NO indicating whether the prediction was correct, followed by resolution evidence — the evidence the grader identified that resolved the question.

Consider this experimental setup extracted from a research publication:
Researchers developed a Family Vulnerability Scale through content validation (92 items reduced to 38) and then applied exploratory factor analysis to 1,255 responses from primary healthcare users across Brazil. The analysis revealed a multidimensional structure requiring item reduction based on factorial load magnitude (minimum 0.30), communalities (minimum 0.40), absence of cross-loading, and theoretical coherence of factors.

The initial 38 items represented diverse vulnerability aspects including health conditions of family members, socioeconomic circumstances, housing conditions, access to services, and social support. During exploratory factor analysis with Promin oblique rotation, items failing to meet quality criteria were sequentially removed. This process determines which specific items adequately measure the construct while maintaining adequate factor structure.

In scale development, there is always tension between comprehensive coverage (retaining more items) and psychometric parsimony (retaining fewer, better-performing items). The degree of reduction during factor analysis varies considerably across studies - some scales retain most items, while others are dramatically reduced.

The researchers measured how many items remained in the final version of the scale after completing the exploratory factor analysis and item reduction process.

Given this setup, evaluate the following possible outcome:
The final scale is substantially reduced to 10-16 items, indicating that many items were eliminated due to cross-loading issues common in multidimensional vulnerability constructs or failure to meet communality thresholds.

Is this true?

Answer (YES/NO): YES